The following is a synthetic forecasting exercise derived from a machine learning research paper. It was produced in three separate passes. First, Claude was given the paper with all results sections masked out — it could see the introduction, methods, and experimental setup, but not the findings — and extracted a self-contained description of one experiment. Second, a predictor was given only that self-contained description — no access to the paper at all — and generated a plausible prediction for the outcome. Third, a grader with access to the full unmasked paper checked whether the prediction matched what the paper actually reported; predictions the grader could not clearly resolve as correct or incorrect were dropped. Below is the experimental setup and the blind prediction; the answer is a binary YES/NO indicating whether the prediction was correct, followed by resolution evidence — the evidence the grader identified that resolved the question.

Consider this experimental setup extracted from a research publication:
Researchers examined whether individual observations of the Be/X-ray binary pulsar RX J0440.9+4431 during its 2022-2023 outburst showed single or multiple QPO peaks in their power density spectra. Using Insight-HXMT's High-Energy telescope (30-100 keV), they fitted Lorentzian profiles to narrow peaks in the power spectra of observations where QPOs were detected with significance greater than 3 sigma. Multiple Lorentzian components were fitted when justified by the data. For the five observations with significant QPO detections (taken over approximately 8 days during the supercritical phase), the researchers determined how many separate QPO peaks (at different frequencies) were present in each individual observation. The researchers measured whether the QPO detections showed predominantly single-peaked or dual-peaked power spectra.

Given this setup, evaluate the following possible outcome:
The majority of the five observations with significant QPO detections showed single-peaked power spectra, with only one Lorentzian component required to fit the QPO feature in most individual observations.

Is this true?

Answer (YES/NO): NO